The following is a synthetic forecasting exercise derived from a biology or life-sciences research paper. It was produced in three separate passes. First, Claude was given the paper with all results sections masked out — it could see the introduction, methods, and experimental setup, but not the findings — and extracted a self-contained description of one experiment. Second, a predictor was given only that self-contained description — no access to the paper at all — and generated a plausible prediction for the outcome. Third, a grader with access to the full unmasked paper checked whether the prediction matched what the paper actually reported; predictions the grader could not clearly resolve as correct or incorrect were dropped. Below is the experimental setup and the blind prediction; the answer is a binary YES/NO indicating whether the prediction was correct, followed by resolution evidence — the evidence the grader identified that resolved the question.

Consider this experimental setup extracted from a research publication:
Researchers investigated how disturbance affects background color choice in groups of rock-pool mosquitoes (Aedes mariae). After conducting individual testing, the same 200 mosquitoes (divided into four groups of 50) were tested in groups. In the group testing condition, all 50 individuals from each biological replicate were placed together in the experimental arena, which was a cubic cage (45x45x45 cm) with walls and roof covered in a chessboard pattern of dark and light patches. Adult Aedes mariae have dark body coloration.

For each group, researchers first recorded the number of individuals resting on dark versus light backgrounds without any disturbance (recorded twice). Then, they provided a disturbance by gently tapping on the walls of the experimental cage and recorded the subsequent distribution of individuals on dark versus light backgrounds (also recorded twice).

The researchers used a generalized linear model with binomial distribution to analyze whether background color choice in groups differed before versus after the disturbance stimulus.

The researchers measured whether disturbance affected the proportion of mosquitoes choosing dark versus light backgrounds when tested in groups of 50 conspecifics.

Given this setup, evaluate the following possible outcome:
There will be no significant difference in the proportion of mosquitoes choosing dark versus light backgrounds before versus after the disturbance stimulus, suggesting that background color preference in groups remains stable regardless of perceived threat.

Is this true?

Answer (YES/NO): YES